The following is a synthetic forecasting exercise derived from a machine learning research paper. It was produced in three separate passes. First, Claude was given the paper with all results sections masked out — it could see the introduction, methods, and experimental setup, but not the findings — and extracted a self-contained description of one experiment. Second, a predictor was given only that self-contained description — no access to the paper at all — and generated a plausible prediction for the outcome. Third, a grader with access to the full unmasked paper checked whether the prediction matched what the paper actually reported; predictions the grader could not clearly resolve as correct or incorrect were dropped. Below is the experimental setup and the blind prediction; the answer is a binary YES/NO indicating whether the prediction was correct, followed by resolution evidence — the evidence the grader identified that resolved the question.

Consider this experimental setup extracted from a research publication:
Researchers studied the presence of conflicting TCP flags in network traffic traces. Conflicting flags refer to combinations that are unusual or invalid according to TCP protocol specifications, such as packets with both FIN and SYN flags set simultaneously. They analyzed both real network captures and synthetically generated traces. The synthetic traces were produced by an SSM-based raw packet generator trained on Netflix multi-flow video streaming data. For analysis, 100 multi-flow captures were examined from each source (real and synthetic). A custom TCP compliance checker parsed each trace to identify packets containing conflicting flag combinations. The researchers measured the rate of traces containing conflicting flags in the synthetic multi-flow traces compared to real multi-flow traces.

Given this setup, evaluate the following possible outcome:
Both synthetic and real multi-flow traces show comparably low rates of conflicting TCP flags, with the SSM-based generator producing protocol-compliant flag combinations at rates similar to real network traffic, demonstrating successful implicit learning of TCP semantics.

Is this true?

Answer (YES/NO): NO